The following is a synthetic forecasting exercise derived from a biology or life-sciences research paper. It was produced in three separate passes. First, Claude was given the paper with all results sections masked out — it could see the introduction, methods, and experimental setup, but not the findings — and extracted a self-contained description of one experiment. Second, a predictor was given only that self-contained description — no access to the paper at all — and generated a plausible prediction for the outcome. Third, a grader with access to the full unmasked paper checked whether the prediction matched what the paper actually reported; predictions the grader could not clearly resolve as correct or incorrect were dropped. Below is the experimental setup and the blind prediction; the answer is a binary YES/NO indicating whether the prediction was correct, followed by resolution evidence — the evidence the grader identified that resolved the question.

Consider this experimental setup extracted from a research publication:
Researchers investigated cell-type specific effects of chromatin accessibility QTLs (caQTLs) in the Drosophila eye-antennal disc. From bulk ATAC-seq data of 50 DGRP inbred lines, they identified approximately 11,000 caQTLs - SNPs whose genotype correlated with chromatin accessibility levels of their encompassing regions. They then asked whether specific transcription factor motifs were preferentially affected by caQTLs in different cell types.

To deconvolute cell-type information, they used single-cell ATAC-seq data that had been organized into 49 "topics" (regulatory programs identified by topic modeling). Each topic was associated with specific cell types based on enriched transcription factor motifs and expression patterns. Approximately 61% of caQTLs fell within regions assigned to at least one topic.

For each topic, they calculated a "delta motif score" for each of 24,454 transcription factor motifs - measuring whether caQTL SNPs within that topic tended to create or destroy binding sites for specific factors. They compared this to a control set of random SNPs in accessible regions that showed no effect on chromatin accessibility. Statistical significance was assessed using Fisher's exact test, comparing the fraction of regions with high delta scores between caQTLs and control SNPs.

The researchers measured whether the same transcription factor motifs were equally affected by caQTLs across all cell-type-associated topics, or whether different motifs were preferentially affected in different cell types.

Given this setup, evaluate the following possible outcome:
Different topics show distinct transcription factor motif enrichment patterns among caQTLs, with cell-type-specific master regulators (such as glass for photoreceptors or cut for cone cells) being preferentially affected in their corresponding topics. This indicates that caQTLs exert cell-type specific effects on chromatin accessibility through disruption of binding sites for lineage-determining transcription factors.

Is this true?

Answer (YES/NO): YES